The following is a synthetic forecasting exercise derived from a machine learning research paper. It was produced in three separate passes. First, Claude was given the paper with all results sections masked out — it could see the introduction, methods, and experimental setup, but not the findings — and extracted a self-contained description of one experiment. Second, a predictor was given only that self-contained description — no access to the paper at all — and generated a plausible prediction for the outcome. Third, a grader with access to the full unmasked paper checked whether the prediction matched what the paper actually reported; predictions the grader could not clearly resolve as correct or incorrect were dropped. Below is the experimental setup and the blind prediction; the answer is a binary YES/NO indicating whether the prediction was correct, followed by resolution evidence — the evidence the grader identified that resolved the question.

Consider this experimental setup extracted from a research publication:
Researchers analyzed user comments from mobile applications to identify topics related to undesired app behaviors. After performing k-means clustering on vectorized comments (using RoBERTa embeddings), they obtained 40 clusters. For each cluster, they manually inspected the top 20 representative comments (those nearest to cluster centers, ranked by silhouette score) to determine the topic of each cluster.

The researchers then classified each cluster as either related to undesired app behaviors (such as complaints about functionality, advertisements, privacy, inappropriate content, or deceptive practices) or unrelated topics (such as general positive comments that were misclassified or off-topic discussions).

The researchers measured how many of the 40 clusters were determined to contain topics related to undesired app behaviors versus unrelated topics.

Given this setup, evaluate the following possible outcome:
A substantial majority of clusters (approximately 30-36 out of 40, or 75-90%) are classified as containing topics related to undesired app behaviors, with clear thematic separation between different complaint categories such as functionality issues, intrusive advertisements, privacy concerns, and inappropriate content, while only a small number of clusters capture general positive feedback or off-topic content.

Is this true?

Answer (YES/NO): NO